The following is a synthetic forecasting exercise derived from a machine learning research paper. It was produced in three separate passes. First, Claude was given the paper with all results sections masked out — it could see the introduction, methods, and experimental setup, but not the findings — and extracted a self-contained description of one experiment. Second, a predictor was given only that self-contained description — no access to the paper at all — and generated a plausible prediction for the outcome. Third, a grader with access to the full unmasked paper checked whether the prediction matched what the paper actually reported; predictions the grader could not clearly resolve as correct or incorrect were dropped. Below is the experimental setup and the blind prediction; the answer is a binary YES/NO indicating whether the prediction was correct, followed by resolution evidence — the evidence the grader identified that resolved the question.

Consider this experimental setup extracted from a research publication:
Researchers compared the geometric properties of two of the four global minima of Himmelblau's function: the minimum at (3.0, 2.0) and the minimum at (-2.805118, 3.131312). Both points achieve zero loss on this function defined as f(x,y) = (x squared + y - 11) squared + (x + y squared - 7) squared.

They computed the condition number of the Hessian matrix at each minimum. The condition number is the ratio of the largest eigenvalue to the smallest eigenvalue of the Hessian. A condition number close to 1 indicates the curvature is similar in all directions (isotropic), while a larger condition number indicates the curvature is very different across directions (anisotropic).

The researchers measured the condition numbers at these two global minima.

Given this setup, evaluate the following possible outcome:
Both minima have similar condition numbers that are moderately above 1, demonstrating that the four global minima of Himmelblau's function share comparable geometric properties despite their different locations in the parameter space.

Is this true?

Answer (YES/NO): NO